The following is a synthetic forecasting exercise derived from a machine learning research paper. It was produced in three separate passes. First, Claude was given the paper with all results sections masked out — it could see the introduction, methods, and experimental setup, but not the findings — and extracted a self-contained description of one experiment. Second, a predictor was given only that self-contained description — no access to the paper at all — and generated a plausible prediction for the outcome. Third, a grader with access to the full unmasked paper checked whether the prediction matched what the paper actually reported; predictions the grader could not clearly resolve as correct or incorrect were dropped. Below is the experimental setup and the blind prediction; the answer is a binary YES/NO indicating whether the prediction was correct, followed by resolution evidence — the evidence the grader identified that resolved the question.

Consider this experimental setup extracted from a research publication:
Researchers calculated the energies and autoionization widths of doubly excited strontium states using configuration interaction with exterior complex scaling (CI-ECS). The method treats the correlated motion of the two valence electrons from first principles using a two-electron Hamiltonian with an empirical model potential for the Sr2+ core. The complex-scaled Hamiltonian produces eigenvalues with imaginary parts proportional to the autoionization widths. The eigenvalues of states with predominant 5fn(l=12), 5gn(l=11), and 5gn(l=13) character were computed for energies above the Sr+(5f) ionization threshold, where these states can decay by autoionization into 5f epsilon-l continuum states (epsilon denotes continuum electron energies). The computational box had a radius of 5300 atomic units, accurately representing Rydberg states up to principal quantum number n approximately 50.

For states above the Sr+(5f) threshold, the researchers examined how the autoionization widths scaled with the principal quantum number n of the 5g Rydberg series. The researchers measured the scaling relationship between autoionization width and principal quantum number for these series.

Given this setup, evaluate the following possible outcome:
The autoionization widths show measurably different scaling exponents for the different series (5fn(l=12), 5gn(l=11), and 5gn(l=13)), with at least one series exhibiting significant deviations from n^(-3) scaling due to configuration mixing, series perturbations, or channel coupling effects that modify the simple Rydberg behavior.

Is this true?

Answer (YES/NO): NO